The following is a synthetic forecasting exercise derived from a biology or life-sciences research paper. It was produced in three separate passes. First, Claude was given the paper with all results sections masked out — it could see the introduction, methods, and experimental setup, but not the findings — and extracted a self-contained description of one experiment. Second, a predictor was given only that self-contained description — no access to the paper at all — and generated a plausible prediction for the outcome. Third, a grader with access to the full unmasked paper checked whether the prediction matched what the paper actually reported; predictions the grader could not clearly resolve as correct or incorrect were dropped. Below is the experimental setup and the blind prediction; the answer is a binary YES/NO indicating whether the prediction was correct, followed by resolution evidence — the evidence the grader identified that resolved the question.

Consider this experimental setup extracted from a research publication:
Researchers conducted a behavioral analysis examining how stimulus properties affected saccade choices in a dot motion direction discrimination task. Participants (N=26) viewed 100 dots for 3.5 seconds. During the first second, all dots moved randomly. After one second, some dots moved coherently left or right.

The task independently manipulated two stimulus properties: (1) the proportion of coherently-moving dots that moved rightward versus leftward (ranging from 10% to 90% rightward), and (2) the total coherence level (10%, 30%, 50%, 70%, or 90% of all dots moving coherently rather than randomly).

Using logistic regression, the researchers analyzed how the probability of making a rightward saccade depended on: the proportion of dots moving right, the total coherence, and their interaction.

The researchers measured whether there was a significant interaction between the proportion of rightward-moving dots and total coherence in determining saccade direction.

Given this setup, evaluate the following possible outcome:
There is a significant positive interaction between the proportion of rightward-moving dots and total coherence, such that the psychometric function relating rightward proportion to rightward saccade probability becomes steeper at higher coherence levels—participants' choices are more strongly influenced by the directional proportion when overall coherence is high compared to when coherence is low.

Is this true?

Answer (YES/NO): YES